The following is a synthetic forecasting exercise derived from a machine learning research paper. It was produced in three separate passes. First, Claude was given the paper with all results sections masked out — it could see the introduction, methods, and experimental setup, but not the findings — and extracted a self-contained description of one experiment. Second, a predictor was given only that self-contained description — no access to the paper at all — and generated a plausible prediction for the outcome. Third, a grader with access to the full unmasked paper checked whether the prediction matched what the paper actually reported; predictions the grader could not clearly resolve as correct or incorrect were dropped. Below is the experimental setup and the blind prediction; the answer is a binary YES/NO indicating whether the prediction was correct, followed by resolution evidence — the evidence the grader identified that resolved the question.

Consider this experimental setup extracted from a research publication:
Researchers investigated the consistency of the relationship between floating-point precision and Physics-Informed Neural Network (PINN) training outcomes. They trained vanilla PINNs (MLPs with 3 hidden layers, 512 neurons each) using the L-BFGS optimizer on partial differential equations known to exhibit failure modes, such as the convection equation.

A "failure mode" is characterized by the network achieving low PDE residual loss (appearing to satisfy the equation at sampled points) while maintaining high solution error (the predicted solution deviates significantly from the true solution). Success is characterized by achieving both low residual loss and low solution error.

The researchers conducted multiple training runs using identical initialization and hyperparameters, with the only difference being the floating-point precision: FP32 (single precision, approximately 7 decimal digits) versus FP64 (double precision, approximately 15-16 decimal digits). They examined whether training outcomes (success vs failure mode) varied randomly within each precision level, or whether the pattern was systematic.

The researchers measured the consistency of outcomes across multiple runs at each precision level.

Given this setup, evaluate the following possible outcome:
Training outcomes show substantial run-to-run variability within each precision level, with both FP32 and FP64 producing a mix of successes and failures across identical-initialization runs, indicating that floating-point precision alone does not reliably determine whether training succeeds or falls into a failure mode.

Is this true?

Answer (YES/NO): NO